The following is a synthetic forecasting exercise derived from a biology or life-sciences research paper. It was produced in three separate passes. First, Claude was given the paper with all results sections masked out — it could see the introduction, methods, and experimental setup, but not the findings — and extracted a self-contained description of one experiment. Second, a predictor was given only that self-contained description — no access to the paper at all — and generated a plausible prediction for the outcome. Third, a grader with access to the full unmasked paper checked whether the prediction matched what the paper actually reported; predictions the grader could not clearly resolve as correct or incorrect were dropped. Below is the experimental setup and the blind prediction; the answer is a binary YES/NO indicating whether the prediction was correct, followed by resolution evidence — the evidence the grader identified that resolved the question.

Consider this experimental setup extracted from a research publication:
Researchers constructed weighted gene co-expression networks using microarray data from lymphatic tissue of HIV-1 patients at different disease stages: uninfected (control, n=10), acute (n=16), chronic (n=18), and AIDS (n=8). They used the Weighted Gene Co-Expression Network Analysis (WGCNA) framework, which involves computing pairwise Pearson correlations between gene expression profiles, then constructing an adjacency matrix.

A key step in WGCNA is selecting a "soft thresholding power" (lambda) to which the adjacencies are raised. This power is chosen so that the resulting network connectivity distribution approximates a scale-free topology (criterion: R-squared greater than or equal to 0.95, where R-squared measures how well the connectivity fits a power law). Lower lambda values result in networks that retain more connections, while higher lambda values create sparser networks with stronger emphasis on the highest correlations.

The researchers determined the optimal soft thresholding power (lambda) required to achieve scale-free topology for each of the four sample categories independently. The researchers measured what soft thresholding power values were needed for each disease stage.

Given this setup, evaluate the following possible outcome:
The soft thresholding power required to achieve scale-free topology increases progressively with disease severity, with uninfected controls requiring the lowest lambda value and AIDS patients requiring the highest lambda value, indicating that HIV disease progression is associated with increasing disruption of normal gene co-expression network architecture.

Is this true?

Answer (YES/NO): NO